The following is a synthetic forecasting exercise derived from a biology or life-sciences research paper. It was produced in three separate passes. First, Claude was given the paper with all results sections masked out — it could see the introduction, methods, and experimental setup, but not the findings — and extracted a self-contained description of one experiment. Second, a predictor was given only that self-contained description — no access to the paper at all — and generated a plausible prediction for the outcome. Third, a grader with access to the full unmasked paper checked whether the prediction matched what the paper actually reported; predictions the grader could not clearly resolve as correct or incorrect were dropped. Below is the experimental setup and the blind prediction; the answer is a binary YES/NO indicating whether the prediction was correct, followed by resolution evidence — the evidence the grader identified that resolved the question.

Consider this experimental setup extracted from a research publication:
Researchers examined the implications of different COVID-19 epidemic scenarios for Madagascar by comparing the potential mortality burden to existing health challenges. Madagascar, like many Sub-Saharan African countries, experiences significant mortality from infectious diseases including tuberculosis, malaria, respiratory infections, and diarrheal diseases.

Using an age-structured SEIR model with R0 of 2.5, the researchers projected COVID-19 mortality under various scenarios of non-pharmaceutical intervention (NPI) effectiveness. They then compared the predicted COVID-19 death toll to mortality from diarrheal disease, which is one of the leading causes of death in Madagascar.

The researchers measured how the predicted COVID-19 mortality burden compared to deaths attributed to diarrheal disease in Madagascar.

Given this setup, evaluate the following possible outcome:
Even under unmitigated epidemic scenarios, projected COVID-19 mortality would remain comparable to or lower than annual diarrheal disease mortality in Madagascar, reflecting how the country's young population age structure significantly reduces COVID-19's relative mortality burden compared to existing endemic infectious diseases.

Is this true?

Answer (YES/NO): NO